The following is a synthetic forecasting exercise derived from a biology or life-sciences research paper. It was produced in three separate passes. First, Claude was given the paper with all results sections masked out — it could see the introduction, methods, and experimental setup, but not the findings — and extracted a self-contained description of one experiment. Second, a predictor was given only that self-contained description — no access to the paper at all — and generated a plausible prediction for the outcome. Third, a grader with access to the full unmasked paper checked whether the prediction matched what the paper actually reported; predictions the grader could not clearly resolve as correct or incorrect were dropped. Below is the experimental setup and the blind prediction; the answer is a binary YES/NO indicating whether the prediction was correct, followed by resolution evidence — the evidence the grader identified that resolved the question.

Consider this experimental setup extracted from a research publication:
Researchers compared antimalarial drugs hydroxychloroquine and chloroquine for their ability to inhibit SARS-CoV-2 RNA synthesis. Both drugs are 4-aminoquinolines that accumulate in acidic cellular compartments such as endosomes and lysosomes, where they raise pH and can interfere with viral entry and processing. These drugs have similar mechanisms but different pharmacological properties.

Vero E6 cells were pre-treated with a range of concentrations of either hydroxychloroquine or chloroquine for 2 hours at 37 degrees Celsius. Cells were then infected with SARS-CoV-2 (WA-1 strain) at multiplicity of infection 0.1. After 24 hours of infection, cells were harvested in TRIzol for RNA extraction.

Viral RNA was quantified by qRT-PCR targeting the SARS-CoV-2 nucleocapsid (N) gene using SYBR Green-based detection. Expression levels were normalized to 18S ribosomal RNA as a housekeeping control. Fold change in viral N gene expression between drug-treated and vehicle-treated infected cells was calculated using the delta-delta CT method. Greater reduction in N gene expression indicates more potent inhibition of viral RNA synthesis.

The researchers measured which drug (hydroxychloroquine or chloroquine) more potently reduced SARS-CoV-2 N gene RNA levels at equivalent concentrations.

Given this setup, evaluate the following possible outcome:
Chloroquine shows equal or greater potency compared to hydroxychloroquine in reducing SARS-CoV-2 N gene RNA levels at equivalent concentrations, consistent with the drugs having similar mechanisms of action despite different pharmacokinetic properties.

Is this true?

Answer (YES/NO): NO